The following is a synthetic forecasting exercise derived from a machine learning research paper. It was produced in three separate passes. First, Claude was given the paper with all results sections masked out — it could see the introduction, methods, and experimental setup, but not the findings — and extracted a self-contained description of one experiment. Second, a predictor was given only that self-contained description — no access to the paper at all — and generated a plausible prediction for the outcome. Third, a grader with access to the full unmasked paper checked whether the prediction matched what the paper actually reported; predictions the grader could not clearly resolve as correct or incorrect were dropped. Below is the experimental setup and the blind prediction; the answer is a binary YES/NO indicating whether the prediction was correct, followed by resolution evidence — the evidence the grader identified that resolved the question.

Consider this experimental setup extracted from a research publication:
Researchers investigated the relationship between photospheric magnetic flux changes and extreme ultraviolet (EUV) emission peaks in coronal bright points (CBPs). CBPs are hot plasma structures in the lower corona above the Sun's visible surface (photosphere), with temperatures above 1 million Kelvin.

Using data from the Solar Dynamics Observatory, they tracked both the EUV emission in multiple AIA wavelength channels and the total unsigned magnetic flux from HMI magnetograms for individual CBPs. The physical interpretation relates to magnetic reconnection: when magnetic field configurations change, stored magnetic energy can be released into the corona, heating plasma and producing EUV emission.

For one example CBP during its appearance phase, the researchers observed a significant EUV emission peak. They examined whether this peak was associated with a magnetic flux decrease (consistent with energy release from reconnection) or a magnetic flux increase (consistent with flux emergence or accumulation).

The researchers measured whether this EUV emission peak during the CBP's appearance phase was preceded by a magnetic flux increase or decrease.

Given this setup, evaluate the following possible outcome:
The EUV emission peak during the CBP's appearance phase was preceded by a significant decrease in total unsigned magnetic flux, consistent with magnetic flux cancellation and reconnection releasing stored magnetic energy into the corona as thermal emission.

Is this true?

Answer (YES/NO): YES